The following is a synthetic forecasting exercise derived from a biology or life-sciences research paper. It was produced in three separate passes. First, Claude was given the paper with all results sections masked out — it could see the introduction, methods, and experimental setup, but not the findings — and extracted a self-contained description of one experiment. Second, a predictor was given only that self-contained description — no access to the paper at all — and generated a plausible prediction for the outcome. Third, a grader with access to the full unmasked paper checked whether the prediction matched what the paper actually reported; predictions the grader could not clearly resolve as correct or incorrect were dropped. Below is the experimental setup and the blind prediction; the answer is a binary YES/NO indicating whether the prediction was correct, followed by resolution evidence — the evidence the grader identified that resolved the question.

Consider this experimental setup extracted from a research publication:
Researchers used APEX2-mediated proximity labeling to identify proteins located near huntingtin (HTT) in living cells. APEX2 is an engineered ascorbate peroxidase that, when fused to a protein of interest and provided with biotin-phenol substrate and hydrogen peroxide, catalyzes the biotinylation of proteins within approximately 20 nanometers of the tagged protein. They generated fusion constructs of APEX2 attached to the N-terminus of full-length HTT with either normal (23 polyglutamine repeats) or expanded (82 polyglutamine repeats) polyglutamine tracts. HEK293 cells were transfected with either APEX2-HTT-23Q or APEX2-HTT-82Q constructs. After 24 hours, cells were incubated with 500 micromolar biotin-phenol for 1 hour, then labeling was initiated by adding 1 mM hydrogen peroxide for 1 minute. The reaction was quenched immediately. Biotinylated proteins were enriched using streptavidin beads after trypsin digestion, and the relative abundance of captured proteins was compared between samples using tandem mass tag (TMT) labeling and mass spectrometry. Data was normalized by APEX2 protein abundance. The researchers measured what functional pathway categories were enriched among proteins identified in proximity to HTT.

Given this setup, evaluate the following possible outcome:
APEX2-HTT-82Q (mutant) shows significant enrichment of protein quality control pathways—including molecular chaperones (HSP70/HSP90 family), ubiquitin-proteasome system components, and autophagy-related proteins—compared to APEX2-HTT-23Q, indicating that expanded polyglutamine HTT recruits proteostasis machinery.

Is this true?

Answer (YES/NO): NO